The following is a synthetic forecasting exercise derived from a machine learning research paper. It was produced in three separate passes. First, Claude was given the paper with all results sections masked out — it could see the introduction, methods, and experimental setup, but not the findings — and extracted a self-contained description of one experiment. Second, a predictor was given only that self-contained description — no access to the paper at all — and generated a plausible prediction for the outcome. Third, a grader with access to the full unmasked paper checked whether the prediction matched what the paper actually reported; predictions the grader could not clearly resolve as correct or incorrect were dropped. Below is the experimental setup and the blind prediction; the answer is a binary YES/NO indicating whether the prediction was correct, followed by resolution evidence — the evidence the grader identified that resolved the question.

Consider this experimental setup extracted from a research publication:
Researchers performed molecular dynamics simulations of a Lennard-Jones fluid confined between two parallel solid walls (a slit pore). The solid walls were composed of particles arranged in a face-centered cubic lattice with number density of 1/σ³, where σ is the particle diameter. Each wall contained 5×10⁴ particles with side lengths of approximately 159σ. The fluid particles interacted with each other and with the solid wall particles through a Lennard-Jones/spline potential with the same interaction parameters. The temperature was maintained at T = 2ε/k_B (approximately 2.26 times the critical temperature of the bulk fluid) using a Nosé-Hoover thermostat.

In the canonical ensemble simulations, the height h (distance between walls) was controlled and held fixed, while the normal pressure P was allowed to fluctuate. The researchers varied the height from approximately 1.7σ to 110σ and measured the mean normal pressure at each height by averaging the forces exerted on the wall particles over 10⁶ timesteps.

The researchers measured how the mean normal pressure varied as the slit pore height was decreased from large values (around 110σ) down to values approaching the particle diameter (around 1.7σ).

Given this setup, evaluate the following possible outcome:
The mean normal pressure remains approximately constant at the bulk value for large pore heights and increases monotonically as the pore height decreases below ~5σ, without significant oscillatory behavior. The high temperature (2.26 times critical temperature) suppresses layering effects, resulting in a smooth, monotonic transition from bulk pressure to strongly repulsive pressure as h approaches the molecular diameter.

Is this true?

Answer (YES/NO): NO